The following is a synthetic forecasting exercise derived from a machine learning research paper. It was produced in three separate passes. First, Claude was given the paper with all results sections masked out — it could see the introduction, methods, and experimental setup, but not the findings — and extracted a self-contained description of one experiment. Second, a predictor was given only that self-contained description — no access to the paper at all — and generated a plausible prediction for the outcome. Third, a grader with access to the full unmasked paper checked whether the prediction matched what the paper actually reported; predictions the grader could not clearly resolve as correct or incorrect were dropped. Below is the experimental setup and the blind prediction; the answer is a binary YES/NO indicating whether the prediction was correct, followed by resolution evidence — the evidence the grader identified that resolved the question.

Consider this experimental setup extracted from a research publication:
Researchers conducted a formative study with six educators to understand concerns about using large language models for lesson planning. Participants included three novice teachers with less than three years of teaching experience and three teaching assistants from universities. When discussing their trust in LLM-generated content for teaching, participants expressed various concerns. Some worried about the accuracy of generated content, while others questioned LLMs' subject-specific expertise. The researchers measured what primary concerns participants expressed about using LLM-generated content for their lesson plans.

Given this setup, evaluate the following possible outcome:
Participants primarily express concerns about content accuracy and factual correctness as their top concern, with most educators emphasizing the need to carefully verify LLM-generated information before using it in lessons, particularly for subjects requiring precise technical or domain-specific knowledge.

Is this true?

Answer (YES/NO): NO